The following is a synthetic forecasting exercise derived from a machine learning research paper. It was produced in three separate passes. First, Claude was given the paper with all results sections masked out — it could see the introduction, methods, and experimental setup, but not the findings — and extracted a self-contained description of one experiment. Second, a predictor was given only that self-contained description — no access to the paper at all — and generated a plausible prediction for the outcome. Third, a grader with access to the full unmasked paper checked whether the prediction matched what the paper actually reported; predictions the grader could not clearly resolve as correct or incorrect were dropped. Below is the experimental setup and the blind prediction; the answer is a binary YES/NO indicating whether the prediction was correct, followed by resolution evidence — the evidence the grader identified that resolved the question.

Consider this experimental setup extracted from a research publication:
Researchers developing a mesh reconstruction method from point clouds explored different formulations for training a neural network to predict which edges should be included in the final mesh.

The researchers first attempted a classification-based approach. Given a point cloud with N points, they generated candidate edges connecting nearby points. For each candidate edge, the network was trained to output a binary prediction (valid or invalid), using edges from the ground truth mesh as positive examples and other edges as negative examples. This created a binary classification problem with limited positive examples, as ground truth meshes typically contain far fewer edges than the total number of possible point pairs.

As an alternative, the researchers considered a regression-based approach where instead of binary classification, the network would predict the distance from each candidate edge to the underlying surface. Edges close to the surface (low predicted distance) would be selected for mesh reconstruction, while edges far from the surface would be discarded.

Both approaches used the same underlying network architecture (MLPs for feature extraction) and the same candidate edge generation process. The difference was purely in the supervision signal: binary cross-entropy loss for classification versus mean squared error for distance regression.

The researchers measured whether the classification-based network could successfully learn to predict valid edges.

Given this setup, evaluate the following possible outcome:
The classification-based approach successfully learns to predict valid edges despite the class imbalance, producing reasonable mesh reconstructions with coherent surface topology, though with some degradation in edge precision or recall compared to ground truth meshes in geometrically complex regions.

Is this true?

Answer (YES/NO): NO